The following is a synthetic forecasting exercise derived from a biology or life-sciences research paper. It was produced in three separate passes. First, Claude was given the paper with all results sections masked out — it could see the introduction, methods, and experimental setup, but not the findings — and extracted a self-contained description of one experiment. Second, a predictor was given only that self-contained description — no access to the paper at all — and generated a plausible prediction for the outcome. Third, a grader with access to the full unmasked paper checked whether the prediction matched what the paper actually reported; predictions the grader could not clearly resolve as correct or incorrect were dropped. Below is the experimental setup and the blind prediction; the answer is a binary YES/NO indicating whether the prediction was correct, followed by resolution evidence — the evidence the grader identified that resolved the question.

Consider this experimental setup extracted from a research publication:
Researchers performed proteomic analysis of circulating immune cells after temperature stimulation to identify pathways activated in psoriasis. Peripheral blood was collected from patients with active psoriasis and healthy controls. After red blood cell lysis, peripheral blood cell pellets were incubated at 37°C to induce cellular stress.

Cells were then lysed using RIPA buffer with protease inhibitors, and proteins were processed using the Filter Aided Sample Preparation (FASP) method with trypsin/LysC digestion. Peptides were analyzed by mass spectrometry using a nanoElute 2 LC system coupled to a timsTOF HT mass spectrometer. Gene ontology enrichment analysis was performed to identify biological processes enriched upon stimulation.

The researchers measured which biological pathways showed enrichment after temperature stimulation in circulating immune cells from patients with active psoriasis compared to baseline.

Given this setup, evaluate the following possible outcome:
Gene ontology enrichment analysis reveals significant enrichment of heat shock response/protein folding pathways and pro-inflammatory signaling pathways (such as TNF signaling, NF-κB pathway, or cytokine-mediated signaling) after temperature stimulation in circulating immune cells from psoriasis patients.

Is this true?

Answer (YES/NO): NO